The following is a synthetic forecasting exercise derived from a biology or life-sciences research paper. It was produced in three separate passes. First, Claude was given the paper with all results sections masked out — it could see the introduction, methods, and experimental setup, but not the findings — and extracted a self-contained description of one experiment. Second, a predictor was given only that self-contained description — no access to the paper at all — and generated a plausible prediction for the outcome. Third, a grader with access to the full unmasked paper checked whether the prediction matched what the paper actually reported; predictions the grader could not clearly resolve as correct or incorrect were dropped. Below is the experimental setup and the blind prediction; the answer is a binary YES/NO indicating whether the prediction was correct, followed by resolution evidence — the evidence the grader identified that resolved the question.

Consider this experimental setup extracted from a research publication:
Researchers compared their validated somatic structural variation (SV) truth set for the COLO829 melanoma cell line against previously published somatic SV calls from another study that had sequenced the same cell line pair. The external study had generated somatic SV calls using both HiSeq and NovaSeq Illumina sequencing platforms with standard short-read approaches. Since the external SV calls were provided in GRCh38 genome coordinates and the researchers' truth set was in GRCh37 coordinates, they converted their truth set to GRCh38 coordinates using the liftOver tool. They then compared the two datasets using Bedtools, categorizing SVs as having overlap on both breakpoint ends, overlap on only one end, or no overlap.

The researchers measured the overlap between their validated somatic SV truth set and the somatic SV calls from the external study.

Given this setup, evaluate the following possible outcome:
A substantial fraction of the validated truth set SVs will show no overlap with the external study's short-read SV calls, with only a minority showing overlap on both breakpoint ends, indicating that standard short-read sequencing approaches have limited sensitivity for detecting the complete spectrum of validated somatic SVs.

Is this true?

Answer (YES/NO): NO